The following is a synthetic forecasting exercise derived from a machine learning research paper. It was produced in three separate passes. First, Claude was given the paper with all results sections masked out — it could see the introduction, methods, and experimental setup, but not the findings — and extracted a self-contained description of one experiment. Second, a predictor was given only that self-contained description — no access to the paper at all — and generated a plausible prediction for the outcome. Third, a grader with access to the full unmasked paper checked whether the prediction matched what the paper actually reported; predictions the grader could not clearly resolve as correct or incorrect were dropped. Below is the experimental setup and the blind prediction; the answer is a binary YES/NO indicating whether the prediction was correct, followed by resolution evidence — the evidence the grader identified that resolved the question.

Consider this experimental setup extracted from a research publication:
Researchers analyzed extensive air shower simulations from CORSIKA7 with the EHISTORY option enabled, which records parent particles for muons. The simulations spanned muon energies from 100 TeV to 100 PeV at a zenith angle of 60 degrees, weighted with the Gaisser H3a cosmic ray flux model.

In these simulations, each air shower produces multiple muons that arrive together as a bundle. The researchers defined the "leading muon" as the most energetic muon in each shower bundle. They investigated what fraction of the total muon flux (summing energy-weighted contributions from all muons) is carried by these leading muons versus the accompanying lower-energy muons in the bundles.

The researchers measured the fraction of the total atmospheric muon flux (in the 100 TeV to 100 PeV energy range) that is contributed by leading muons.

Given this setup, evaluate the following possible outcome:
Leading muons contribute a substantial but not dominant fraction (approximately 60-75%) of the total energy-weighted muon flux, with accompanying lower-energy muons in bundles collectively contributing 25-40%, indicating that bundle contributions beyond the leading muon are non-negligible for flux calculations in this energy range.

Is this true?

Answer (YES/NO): NO